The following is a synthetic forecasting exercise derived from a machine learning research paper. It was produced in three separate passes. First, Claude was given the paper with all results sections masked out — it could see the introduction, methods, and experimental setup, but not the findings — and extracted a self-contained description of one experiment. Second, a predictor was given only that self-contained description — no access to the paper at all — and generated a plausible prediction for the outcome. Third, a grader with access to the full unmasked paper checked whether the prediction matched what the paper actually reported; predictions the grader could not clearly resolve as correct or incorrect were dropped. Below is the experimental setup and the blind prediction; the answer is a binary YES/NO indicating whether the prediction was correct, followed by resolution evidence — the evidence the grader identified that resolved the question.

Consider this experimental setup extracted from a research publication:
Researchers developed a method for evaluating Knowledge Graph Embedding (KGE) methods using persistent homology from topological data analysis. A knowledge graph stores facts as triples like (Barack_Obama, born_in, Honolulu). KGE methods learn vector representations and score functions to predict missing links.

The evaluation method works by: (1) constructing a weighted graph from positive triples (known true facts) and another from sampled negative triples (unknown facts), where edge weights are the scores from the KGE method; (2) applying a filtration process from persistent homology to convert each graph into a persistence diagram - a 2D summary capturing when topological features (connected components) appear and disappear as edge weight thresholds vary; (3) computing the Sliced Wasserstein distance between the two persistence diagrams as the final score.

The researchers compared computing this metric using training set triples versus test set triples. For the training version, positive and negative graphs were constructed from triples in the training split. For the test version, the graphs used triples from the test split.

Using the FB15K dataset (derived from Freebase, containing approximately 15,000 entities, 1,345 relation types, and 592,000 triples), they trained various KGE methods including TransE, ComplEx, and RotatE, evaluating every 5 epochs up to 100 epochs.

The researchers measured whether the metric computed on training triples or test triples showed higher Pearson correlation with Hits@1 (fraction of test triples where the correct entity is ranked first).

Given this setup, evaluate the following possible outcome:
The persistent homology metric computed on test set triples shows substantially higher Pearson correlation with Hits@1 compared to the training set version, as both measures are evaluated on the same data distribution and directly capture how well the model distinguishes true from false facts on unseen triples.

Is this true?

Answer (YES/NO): YES